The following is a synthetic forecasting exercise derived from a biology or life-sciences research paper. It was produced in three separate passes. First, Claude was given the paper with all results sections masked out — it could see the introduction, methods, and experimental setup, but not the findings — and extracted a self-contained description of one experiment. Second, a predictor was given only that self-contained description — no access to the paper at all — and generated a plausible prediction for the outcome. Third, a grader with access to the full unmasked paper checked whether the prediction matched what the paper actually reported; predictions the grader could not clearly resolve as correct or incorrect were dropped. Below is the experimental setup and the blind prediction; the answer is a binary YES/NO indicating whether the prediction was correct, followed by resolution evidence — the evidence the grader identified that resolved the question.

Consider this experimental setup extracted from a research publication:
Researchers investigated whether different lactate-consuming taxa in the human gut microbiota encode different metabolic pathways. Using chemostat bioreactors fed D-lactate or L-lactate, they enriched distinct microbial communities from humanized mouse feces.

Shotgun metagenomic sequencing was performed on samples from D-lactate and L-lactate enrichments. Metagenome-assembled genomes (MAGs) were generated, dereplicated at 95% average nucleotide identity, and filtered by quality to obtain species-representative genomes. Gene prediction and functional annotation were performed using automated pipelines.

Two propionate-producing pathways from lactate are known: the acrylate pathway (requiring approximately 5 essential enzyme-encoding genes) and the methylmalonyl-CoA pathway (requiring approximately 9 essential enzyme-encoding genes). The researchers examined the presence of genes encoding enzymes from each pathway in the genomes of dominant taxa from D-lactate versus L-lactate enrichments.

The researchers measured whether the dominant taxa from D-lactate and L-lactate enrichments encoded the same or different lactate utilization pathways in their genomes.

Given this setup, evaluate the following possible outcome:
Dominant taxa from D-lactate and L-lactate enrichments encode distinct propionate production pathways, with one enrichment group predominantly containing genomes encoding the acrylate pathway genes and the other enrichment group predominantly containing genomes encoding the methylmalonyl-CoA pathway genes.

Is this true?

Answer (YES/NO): YES